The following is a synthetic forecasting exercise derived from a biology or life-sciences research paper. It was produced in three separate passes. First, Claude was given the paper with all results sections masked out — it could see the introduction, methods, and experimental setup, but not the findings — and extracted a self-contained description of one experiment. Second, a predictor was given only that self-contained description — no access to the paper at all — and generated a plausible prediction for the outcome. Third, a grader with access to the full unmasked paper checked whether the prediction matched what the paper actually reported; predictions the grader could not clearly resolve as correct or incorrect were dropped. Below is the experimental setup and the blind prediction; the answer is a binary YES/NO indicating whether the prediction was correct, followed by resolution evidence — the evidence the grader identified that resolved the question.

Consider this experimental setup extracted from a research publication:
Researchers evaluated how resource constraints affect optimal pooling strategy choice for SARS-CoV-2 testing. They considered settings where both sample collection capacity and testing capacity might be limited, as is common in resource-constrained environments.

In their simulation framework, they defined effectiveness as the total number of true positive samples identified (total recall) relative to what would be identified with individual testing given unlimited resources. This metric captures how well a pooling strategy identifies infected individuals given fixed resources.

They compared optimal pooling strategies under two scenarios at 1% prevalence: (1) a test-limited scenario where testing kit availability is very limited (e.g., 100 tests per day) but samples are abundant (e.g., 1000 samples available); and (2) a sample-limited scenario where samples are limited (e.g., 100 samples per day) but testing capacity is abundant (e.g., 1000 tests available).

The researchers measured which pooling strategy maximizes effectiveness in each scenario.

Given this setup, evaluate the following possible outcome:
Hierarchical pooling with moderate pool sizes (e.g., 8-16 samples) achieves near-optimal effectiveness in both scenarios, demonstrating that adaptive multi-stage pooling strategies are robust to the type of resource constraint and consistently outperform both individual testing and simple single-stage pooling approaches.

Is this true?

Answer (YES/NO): NO